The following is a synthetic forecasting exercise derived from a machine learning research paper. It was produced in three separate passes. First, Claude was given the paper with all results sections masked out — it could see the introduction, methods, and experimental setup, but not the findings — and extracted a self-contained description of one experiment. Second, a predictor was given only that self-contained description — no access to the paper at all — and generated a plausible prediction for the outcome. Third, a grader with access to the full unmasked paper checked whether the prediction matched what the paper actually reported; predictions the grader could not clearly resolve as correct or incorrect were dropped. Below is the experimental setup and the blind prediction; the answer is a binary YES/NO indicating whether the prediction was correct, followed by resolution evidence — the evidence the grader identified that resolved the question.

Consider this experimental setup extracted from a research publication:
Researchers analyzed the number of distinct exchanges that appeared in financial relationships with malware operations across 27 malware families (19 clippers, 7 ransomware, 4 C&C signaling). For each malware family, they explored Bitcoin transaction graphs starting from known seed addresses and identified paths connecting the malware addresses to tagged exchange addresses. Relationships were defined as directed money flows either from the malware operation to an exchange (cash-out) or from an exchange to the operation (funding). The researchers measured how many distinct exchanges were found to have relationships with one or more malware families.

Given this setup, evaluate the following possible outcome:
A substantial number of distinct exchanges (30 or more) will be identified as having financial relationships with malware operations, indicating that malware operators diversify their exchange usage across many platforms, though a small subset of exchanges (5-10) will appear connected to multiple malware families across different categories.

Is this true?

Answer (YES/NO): YES